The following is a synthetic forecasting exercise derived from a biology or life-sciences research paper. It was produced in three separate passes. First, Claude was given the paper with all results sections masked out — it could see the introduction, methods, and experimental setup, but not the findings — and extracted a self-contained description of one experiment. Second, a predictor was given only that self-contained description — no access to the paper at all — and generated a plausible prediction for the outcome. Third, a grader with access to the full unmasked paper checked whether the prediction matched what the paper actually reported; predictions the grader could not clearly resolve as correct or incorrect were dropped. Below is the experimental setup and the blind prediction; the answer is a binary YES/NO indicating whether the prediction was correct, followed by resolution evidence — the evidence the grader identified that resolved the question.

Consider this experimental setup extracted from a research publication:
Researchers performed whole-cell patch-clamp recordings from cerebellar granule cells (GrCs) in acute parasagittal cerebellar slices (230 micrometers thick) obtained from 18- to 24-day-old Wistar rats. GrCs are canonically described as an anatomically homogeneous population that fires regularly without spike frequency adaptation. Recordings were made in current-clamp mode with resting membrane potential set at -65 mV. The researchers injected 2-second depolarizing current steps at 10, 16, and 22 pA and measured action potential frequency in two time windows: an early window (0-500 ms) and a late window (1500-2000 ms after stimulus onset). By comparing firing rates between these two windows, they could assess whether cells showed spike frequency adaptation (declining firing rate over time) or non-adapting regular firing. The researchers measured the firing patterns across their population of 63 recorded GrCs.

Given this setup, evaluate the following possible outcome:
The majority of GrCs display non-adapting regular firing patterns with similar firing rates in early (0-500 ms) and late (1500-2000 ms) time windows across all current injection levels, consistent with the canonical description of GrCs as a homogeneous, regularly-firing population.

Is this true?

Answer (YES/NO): NO